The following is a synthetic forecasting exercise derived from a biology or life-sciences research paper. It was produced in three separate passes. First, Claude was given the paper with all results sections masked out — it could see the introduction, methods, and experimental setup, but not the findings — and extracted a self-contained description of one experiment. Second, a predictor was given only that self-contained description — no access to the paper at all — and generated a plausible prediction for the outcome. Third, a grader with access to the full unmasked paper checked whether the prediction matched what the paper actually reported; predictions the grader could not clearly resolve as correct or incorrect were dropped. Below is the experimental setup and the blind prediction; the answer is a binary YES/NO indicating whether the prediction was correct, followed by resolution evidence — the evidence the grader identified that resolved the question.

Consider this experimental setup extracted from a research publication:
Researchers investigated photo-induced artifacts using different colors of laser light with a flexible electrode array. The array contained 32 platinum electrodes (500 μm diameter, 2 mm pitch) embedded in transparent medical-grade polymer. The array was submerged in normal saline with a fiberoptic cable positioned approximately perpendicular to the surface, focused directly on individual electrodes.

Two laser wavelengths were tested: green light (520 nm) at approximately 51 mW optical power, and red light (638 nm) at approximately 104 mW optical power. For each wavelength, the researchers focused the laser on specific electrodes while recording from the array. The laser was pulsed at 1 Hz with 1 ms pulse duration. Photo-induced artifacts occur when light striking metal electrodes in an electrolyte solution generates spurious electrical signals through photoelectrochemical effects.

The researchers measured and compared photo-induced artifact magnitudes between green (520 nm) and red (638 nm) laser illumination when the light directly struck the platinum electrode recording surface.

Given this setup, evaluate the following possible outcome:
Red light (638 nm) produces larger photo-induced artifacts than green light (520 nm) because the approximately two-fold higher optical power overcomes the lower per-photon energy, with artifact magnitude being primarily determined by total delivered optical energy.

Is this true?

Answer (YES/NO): NO